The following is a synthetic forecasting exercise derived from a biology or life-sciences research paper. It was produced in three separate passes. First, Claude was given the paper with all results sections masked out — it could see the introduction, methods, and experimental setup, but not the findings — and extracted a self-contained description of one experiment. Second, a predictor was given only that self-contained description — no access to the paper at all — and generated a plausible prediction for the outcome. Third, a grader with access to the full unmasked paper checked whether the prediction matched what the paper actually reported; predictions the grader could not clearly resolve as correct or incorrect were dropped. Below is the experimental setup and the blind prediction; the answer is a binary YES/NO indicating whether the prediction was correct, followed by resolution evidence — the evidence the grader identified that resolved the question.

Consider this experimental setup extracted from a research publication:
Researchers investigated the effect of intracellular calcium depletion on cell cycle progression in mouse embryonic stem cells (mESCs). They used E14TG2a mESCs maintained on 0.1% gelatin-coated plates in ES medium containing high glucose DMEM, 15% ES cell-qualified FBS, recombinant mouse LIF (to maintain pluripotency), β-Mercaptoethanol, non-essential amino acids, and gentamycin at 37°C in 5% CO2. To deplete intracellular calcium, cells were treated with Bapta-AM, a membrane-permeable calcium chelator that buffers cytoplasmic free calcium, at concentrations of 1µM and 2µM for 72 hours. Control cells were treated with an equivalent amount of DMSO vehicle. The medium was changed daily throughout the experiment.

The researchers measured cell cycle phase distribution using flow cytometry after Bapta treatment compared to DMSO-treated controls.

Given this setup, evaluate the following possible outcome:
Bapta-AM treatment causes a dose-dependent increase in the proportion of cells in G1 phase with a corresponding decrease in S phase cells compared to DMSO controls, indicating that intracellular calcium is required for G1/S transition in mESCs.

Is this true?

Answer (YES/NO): NO